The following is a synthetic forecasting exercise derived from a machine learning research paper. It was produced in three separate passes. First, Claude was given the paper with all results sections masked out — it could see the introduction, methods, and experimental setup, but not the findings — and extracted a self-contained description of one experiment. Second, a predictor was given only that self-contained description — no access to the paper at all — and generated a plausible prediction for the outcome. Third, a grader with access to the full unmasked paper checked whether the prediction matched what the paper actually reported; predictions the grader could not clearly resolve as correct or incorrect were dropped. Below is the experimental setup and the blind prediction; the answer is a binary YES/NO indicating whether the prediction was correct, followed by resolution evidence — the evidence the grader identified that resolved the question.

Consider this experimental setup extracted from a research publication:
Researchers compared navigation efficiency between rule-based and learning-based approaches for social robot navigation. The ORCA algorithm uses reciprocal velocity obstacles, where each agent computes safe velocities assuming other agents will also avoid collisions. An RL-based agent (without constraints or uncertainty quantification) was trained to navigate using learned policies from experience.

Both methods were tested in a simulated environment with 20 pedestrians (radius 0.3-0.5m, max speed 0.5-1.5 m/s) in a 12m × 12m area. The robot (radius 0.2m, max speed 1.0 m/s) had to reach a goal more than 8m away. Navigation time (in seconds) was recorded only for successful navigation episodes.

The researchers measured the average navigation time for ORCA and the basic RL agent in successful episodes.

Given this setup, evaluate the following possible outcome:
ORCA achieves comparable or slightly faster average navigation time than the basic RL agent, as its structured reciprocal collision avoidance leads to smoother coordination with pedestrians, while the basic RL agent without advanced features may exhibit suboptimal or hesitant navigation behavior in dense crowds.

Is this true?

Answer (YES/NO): NO